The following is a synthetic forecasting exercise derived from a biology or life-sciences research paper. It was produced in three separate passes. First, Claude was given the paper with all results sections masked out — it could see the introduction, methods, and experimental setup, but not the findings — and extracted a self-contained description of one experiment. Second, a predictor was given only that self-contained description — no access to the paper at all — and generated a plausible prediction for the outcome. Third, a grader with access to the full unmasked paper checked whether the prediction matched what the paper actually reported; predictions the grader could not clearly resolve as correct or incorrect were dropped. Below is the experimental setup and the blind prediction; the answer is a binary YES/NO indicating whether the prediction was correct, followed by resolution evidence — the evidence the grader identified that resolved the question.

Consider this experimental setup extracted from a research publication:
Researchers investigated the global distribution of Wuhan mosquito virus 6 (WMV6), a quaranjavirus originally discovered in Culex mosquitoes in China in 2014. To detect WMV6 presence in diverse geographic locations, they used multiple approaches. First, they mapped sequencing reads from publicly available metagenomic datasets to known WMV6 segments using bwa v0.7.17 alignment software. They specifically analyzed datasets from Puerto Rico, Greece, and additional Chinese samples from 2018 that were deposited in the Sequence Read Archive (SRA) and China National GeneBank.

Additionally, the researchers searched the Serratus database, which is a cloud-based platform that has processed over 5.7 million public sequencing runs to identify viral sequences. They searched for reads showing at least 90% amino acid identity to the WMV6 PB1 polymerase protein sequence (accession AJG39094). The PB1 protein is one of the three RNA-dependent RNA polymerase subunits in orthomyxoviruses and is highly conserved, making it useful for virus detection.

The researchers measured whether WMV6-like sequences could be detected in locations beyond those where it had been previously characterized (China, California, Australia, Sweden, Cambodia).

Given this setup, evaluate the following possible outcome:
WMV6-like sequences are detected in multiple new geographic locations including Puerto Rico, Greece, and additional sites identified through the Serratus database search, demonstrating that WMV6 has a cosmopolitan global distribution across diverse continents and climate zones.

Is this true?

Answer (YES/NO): YES